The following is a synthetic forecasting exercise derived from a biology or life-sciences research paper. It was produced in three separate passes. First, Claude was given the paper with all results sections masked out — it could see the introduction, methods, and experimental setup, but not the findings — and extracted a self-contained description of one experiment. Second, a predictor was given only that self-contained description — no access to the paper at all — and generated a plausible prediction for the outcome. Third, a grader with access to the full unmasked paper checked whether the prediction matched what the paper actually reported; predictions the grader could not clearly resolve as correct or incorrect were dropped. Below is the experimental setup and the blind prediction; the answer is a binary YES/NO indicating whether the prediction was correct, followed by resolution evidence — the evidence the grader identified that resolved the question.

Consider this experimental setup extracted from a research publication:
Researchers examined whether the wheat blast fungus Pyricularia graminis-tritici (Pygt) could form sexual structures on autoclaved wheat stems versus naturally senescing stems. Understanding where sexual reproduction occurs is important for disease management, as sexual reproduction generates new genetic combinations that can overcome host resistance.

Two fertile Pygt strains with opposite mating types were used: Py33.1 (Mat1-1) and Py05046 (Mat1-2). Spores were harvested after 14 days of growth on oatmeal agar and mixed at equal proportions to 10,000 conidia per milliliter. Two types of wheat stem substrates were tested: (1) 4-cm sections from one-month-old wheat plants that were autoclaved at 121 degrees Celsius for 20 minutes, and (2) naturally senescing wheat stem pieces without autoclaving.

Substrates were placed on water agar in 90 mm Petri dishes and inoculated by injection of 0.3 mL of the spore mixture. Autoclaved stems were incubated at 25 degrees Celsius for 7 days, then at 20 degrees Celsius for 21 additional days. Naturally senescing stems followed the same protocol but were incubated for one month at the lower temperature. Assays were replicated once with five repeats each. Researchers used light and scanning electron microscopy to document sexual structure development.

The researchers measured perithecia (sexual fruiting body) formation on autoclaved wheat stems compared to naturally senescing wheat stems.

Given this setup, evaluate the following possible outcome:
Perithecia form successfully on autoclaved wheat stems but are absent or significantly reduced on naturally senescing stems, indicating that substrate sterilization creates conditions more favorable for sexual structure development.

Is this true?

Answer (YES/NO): NO